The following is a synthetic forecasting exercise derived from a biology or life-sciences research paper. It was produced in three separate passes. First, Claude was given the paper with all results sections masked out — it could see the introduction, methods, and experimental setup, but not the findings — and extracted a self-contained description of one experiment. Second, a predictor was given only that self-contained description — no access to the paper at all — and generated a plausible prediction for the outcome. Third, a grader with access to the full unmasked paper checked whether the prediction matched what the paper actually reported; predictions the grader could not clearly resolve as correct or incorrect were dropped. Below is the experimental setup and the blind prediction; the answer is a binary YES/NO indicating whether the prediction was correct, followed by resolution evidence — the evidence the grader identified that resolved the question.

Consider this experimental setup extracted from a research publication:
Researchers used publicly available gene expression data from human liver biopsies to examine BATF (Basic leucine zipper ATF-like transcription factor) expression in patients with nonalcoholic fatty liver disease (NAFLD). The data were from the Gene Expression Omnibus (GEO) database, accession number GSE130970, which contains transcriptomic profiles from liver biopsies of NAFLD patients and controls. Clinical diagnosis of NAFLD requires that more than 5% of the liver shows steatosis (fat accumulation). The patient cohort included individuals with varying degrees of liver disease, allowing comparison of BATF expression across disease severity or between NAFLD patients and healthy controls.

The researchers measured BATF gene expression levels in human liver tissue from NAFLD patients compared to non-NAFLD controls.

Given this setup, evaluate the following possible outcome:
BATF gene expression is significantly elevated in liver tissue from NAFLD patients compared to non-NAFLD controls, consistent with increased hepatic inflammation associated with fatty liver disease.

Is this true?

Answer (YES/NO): YES